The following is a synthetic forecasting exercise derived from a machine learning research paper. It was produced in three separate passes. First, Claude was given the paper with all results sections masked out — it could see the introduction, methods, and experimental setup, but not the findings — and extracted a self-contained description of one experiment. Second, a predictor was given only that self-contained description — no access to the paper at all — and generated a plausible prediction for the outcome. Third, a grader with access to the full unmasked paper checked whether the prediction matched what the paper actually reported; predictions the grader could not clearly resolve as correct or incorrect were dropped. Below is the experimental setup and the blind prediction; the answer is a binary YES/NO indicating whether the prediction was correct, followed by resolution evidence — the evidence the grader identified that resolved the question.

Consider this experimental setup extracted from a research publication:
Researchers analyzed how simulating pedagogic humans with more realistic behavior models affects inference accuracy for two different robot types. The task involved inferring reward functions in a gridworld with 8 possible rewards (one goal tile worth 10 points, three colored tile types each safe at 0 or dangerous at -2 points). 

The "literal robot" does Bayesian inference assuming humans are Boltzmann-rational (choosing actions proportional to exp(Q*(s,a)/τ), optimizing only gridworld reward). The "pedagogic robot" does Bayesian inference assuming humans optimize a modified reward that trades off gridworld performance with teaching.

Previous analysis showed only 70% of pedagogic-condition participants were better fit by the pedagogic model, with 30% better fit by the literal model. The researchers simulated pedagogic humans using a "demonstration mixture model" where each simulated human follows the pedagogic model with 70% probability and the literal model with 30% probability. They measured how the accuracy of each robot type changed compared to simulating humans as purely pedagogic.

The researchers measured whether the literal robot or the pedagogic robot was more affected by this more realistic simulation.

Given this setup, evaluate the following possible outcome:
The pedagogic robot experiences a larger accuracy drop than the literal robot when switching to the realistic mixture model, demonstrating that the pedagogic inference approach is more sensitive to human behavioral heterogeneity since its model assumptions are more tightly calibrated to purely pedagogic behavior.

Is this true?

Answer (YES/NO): YES